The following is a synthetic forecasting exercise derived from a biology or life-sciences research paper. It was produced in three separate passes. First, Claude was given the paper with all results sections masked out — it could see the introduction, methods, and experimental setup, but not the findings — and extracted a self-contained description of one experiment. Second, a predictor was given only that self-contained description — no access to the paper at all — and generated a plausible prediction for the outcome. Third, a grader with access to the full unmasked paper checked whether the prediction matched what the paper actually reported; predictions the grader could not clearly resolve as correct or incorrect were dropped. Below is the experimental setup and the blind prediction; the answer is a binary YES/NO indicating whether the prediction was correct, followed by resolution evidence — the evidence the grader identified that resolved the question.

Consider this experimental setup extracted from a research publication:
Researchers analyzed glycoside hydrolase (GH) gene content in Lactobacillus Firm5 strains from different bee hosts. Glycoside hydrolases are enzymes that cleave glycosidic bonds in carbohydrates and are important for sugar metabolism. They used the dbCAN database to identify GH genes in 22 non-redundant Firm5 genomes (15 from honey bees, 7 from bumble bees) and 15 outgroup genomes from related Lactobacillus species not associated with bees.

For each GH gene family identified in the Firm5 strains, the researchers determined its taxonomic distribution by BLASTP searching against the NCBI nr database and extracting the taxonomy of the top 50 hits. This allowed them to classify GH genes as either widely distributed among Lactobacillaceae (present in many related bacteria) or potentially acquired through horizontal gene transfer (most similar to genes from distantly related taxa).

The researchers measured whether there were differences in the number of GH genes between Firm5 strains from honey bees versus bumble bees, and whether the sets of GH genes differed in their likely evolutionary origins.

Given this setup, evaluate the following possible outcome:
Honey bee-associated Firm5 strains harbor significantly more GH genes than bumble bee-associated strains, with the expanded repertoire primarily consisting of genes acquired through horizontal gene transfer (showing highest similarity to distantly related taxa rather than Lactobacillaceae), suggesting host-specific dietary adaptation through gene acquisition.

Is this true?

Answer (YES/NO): YES